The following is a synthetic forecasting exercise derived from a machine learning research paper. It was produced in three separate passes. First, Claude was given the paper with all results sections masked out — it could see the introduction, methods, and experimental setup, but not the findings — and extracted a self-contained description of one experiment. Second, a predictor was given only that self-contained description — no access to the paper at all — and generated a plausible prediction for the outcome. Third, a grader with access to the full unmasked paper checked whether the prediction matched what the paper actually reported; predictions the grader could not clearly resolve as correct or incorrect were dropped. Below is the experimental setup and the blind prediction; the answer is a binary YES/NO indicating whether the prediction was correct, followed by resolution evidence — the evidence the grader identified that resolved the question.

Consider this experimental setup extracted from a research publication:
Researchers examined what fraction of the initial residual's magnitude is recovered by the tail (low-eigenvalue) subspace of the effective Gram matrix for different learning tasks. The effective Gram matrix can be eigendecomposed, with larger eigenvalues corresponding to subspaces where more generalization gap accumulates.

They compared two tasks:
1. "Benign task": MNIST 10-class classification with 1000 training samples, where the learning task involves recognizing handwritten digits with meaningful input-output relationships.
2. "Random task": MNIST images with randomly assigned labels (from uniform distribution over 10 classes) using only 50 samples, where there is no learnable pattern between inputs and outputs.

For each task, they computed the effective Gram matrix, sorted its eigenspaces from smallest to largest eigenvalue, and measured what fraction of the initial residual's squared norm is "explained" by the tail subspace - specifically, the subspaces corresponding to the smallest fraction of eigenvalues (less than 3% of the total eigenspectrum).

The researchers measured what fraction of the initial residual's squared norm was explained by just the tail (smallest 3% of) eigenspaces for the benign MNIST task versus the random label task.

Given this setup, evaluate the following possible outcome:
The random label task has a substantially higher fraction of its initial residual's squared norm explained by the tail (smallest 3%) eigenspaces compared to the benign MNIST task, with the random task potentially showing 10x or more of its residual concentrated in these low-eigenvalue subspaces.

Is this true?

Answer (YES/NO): NO